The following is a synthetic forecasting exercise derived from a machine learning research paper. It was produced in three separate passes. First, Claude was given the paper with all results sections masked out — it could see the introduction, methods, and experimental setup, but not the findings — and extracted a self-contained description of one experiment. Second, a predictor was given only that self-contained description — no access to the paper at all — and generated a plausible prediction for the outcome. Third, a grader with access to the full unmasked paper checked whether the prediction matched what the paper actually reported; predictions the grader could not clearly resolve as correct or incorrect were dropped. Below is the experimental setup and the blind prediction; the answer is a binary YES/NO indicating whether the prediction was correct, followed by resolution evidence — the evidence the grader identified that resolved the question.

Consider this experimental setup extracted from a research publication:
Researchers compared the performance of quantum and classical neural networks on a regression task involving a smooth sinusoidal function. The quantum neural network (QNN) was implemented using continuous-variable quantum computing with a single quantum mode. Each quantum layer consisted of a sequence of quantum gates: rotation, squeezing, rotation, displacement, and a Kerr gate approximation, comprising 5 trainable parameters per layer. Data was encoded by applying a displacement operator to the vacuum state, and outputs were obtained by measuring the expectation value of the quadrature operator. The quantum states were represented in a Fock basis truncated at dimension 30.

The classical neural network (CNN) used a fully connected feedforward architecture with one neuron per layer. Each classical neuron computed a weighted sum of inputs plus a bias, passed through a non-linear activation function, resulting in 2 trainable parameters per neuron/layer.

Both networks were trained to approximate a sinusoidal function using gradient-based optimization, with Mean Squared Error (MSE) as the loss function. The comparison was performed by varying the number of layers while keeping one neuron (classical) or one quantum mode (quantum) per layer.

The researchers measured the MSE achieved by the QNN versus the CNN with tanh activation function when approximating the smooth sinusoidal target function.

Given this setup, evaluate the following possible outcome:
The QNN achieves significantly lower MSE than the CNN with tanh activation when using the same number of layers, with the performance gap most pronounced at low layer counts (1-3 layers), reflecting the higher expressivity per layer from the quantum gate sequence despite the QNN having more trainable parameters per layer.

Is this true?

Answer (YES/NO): NO